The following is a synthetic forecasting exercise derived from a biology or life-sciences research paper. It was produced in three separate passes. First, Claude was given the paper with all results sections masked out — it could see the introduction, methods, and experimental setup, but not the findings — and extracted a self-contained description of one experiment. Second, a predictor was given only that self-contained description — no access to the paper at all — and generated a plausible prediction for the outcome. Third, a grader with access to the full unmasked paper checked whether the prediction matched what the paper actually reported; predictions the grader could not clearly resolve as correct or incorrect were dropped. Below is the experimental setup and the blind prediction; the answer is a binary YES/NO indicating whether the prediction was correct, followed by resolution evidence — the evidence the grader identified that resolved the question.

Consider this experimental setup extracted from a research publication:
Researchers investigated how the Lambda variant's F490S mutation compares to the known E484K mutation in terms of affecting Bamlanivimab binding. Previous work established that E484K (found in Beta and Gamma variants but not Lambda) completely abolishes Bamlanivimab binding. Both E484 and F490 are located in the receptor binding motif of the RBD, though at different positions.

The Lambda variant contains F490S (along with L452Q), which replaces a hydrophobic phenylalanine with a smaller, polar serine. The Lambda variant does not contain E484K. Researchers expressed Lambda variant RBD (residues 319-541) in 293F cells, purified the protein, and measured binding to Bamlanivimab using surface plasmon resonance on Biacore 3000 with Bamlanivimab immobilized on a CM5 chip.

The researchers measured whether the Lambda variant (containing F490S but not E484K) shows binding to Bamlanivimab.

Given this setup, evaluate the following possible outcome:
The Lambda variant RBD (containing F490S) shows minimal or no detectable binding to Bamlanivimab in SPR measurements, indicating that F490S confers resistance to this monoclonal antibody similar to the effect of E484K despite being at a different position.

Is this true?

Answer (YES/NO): YES